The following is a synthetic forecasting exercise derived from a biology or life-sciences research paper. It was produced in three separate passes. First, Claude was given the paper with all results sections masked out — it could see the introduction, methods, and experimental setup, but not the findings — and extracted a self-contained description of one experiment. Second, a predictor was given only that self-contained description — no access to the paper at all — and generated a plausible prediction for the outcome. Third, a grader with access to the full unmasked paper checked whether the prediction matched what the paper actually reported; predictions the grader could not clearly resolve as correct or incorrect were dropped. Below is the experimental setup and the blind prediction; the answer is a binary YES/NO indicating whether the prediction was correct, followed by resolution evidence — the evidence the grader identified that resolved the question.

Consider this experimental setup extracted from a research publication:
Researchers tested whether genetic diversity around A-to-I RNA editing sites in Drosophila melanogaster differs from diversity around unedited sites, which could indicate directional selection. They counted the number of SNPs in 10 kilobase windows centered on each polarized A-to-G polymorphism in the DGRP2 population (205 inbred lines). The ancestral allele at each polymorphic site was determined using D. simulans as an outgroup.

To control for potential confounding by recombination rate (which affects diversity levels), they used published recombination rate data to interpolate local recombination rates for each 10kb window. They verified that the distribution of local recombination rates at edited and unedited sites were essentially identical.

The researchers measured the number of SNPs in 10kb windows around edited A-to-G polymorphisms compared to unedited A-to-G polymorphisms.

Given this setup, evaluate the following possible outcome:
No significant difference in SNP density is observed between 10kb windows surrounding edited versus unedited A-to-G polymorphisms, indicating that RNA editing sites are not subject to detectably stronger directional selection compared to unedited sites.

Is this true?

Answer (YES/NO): NO